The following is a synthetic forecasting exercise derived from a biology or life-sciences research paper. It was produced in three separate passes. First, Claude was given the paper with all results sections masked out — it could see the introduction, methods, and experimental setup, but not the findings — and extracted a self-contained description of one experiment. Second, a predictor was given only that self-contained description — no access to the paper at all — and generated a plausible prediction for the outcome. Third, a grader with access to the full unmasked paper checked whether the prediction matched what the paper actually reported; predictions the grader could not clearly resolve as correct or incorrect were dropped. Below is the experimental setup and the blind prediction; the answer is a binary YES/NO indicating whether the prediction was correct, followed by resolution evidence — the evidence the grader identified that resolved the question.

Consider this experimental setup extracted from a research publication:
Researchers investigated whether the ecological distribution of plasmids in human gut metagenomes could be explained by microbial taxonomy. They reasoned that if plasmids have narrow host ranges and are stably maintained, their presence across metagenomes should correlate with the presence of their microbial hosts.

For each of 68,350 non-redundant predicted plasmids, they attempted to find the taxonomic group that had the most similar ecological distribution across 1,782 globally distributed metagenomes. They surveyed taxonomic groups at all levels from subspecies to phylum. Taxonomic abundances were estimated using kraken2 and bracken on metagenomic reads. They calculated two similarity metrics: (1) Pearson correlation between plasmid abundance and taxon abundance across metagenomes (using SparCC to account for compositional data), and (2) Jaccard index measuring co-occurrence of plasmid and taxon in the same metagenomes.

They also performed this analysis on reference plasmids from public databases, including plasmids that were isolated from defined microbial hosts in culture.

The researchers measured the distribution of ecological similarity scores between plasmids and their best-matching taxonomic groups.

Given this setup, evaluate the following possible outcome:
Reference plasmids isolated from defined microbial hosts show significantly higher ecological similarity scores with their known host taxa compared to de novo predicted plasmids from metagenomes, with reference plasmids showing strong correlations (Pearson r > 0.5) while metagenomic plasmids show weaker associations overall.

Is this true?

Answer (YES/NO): NO